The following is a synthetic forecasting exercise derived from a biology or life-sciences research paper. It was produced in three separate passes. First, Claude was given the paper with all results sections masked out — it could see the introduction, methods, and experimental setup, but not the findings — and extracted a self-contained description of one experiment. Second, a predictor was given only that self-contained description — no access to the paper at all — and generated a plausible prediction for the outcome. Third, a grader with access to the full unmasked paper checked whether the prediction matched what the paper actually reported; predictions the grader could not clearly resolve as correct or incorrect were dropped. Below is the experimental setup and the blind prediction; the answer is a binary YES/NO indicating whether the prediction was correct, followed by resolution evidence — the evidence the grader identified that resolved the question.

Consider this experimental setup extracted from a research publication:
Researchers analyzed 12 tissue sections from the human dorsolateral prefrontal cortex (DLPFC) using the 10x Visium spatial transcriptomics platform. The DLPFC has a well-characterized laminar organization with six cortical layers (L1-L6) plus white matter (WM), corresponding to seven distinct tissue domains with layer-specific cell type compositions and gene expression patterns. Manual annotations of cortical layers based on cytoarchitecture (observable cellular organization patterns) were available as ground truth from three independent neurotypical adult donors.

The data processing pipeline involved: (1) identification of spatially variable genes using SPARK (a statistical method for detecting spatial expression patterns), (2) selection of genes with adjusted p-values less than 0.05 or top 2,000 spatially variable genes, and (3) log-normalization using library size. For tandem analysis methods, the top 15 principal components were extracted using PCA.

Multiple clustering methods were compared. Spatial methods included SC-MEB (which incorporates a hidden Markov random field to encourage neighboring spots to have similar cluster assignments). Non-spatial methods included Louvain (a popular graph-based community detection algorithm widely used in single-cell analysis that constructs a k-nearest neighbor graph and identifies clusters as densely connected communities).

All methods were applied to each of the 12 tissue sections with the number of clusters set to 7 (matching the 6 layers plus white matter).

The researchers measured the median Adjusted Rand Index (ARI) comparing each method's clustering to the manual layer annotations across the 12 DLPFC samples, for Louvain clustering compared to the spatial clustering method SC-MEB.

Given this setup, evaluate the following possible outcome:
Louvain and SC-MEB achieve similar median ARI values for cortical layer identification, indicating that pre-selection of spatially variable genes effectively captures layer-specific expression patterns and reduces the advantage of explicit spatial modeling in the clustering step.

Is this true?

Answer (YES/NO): NO